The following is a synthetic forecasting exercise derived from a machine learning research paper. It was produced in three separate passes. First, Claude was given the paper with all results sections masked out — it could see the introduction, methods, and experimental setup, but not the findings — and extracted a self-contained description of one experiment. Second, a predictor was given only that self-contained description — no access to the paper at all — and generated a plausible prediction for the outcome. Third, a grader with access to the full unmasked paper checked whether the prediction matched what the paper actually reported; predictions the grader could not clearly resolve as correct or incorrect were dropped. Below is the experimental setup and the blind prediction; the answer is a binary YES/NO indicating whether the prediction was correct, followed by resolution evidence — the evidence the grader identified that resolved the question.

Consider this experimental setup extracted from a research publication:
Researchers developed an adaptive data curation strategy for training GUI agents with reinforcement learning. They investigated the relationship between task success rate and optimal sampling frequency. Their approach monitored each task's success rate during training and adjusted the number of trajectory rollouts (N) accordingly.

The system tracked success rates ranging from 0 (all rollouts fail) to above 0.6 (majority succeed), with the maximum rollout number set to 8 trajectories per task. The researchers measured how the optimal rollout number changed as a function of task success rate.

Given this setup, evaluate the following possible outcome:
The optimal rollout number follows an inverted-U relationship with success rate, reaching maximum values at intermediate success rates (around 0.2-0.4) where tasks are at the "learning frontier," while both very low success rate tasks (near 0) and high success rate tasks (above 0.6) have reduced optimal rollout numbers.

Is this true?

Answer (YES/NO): NO